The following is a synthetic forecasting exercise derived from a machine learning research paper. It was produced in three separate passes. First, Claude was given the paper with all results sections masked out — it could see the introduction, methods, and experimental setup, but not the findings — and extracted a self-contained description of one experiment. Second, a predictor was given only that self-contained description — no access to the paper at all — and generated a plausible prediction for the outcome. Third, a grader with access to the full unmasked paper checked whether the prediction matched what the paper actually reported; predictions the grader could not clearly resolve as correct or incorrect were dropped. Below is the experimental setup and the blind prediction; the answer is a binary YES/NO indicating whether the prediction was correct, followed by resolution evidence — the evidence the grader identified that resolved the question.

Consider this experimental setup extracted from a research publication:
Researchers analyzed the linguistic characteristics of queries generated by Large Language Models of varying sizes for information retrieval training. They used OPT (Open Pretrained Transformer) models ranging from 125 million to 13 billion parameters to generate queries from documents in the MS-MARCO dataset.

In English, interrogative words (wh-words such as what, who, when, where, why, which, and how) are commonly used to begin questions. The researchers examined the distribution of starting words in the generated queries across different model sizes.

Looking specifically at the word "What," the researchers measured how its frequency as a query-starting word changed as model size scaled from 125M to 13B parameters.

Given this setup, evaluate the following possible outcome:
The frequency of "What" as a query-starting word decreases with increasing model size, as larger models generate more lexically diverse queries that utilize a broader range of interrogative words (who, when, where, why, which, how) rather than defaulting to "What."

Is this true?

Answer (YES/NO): NO